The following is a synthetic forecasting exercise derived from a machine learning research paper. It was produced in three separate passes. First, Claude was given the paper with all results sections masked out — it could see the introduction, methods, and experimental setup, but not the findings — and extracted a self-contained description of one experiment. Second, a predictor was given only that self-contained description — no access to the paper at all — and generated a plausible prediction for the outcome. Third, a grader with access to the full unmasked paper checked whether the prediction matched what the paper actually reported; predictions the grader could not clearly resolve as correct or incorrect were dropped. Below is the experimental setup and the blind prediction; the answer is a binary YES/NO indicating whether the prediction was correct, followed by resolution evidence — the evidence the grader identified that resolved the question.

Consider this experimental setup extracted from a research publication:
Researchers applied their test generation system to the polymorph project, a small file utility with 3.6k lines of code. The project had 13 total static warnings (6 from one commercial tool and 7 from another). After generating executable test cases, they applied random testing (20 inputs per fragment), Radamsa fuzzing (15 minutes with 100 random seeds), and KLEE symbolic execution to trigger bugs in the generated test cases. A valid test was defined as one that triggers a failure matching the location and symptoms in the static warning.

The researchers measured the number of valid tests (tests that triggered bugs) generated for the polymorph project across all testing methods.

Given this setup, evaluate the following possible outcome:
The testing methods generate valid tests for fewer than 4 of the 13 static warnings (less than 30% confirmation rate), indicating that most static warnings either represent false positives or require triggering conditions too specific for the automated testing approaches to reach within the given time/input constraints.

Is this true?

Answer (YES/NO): YES